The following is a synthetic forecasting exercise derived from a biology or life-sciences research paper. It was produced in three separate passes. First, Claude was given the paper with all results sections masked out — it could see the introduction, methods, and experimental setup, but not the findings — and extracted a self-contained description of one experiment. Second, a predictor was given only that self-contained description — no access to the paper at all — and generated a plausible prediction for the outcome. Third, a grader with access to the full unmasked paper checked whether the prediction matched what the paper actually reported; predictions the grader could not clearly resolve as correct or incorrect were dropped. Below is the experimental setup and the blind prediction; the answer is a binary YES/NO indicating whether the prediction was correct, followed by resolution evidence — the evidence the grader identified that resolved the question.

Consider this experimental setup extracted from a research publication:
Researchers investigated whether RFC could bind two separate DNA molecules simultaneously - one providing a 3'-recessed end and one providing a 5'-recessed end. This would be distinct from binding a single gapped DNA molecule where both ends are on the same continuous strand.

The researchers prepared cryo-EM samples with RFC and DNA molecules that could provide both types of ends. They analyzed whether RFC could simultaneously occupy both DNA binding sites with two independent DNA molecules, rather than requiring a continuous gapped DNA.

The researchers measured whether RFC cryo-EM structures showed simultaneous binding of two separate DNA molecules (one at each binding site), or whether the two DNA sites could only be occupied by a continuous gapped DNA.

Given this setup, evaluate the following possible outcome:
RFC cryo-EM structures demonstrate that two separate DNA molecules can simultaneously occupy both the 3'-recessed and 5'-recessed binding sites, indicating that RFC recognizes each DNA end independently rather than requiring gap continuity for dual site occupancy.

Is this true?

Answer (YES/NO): YES